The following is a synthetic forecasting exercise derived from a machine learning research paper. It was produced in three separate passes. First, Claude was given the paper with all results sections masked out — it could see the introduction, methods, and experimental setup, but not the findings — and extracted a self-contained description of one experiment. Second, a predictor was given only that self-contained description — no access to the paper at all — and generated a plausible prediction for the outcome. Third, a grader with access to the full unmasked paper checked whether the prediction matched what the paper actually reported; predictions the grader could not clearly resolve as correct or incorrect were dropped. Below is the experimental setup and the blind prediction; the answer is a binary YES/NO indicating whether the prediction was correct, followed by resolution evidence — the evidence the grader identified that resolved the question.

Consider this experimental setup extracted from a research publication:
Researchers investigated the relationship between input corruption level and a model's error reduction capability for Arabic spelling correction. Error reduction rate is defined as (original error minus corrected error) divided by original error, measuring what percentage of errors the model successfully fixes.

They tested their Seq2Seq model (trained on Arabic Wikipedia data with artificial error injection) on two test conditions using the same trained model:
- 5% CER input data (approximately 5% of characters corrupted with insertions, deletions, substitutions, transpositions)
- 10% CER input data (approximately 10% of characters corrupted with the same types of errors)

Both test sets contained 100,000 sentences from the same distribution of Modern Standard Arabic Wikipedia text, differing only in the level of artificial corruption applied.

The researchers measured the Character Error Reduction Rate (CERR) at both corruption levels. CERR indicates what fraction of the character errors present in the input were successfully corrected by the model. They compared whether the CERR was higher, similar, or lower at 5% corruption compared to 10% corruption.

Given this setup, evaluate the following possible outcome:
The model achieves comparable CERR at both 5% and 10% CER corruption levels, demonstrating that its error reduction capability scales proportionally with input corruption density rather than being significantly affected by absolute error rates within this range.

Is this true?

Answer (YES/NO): NO